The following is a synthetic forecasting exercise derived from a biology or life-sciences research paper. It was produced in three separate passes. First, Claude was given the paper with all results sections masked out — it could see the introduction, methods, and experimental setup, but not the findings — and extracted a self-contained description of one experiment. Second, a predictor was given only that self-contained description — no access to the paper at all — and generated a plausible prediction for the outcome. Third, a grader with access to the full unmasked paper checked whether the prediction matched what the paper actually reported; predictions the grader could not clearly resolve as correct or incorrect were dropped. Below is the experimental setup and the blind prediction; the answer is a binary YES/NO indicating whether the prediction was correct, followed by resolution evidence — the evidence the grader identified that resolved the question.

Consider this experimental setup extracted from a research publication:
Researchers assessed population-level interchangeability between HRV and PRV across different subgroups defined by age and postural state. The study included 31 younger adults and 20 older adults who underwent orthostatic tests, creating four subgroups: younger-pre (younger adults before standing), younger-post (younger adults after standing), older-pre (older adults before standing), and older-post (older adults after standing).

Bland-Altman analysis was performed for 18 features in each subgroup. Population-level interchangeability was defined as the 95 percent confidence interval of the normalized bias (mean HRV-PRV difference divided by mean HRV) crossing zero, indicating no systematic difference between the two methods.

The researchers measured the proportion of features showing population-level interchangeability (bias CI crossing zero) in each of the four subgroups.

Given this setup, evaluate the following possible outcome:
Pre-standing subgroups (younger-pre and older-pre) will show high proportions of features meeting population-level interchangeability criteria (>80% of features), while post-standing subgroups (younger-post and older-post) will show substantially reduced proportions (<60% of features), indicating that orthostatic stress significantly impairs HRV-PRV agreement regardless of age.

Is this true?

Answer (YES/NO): NO